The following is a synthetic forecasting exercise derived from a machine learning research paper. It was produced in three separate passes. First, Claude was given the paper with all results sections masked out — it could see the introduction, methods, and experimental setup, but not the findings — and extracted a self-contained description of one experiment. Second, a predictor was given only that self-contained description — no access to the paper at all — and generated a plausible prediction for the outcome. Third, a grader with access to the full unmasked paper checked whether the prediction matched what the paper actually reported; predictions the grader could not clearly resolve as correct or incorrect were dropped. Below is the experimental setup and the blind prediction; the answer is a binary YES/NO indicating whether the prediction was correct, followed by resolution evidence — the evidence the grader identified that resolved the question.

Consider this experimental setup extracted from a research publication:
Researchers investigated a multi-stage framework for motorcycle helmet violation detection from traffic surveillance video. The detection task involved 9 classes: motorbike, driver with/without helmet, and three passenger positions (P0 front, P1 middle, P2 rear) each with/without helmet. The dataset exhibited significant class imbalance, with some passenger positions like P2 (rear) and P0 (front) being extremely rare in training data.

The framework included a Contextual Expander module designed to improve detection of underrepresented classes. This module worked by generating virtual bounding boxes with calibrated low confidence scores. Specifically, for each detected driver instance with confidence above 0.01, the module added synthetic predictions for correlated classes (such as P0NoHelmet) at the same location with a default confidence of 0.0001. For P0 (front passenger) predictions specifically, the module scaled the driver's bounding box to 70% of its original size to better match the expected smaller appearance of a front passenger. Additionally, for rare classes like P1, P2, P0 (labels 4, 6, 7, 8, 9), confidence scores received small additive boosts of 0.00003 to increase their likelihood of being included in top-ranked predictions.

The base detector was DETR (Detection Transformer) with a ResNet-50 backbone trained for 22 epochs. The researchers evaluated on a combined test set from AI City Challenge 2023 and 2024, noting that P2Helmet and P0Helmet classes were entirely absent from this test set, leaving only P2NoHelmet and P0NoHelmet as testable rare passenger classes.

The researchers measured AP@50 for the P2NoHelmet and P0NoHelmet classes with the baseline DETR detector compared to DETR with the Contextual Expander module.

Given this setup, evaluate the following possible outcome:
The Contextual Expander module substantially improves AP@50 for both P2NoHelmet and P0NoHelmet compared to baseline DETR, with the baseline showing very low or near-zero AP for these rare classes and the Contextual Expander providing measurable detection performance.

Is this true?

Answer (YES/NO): NO